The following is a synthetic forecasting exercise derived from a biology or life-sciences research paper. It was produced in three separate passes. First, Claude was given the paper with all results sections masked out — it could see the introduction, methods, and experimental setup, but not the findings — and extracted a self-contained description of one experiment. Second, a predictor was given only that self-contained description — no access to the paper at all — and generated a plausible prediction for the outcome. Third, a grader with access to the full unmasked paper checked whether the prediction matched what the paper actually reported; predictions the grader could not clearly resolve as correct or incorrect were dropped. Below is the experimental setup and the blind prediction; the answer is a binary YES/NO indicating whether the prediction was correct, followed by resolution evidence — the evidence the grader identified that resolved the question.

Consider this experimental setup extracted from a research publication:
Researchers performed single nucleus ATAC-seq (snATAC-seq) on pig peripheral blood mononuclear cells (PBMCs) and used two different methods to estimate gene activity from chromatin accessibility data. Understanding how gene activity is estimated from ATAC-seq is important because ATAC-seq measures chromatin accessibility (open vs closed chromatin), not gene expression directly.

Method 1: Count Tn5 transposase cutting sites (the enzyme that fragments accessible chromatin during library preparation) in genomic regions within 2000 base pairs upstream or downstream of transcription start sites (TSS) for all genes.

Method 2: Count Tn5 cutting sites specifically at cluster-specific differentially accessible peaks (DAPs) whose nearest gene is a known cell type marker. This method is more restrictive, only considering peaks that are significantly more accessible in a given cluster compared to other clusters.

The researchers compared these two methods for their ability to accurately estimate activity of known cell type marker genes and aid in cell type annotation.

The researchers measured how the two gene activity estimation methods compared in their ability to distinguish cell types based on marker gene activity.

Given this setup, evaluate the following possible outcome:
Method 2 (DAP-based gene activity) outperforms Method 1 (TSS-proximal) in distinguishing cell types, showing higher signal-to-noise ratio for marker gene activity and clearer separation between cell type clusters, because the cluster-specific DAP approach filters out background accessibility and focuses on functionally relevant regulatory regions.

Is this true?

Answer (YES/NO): YES